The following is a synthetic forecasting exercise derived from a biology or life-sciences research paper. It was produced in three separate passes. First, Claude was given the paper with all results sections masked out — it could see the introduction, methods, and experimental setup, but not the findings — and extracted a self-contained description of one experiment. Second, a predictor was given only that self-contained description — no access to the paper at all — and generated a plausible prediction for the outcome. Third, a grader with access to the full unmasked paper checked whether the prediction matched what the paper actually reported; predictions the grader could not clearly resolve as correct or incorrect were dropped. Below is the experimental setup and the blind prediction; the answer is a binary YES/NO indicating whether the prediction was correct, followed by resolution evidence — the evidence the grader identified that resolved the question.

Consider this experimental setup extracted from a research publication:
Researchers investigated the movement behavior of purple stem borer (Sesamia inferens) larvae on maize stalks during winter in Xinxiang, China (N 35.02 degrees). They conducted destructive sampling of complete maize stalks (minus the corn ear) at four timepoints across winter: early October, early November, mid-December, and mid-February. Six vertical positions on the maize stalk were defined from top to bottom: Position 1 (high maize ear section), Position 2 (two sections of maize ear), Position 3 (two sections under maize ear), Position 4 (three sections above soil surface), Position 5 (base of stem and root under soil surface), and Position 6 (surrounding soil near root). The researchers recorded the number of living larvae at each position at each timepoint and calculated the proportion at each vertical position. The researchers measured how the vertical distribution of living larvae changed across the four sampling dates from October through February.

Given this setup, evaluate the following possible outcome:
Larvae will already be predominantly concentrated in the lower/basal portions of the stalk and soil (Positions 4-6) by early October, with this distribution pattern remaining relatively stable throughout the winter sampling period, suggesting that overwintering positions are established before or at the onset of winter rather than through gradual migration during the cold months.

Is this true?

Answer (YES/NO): NO